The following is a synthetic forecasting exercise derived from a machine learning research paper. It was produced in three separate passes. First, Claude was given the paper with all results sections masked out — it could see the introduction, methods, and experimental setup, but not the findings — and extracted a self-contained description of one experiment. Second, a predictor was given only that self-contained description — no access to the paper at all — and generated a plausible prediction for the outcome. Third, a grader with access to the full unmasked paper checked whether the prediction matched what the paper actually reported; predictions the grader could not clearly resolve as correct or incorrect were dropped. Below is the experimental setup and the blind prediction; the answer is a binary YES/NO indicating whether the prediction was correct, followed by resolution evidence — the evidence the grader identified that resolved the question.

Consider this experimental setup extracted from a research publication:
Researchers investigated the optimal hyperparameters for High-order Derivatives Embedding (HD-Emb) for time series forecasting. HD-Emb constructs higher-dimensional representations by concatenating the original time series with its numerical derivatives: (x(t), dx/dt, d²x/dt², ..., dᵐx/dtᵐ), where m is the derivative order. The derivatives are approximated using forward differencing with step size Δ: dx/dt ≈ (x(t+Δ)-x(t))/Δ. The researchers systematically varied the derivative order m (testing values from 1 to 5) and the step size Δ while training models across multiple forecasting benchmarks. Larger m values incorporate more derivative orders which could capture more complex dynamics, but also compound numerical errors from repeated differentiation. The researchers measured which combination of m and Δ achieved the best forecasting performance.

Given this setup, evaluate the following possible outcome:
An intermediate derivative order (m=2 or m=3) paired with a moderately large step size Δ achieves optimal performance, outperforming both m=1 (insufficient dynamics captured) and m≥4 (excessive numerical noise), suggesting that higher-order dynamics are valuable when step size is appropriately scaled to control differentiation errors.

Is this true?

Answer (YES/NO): NO